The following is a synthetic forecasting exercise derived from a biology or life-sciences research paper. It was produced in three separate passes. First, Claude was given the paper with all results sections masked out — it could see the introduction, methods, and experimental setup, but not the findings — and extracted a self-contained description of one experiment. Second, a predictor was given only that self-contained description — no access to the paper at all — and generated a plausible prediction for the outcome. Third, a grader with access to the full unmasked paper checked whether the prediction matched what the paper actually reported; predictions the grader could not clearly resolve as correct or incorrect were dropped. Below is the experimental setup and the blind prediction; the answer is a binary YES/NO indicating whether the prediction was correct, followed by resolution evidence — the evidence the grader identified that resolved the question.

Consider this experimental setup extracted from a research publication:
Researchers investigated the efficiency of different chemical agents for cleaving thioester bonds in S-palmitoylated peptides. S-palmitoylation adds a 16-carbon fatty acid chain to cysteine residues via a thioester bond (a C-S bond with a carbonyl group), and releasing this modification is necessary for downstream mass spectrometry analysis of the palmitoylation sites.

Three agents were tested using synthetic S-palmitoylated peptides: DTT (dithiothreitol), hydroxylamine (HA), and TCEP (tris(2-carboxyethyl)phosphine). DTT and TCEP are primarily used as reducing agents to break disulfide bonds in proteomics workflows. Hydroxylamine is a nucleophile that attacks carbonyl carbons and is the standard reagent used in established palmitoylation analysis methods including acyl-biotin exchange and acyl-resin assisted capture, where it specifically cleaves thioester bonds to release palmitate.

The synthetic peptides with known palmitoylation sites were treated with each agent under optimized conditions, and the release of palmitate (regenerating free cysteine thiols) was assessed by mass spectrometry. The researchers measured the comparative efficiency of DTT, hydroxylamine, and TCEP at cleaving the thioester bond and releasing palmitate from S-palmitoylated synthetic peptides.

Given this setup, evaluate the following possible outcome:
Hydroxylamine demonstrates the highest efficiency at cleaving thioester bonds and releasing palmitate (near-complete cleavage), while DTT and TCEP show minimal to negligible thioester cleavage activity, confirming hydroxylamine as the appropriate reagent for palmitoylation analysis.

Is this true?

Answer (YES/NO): NO